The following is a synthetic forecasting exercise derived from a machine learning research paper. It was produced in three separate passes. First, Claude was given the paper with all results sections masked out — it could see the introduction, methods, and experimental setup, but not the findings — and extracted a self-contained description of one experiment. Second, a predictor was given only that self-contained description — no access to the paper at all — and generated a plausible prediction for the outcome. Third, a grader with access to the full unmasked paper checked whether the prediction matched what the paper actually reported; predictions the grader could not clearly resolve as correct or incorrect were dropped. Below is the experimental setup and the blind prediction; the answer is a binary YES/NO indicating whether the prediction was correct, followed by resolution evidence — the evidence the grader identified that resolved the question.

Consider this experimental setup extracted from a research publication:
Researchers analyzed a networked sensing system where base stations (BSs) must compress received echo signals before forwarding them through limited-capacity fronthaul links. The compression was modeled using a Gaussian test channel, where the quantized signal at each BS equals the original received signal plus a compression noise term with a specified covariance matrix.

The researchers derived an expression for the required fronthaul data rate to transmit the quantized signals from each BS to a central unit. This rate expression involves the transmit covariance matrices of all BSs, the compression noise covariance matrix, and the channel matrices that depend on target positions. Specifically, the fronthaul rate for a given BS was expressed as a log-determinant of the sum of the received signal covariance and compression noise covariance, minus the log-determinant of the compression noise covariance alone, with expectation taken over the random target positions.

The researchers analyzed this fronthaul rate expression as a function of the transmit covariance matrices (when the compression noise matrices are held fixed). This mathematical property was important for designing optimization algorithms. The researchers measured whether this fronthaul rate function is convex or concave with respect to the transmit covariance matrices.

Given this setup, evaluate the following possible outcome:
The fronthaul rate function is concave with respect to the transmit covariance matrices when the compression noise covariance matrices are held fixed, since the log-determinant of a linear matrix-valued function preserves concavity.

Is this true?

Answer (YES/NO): YES